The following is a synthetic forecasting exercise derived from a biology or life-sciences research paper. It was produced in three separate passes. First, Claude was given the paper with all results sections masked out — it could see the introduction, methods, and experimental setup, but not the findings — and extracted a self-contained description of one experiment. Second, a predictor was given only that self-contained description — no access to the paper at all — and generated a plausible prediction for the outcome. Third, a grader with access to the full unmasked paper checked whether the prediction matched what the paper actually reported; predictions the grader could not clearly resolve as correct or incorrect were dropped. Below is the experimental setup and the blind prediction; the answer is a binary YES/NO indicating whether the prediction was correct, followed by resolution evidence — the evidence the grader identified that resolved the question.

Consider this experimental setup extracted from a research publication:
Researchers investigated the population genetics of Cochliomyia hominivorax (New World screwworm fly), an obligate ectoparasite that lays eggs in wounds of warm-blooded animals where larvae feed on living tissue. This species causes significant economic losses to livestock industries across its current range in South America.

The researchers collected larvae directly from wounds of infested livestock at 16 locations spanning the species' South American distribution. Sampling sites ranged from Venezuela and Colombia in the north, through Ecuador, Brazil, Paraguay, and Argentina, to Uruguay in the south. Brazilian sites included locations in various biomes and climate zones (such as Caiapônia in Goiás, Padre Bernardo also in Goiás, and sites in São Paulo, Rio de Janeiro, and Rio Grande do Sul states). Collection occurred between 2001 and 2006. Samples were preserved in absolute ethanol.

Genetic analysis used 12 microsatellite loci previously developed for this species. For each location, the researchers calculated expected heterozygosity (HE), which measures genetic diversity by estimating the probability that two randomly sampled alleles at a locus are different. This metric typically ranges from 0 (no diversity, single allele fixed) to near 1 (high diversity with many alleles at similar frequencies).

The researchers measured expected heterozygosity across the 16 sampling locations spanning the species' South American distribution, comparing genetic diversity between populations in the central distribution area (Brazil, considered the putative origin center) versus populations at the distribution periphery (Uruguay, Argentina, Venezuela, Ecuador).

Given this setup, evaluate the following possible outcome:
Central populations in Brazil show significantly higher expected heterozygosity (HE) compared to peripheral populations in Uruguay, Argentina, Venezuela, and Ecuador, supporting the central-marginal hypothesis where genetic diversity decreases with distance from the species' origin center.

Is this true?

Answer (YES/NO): NO